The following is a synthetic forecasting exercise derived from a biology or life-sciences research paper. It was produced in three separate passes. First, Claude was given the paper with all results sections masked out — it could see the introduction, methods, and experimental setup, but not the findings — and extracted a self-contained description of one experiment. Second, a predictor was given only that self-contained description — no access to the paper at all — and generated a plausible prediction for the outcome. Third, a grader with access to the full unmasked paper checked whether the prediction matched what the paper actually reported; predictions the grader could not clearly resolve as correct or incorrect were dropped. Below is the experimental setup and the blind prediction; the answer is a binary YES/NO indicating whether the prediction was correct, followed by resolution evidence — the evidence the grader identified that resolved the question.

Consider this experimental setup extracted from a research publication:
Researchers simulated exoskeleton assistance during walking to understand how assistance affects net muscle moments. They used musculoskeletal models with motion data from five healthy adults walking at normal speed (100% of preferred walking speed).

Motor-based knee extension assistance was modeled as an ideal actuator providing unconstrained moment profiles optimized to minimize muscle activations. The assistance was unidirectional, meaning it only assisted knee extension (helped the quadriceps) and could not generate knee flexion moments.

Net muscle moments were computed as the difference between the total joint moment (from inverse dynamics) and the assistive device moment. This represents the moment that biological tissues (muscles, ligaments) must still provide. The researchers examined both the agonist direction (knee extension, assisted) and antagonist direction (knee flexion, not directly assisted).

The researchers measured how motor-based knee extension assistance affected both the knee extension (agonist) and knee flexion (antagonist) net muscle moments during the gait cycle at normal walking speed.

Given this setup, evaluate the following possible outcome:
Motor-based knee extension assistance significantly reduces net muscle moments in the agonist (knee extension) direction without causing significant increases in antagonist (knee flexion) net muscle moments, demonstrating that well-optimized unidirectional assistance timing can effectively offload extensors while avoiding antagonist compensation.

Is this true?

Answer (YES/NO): YES